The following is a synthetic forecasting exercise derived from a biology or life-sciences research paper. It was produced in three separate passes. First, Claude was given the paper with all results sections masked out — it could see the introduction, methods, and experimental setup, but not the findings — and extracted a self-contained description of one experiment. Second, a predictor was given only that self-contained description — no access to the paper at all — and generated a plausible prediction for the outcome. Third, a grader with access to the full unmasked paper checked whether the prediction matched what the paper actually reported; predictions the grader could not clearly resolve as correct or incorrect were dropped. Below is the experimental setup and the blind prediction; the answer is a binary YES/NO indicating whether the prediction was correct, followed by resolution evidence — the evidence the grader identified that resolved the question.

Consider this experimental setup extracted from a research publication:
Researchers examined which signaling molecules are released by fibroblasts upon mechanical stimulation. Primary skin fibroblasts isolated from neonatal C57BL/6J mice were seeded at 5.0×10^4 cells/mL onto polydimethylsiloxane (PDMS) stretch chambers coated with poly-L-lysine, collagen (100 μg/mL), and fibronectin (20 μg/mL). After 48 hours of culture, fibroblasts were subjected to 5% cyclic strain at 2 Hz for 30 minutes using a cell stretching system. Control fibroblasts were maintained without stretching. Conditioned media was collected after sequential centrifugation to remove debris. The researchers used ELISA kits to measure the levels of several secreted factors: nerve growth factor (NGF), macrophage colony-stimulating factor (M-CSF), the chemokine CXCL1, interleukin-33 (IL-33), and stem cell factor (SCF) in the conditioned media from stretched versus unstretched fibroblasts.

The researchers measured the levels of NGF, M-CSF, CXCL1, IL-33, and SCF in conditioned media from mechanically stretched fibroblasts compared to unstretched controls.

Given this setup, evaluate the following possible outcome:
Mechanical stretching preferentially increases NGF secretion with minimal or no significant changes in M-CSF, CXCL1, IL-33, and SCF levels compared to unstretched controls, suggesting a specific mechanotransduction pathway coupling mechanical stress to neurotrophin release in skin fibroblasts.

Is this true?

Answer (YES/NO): NO